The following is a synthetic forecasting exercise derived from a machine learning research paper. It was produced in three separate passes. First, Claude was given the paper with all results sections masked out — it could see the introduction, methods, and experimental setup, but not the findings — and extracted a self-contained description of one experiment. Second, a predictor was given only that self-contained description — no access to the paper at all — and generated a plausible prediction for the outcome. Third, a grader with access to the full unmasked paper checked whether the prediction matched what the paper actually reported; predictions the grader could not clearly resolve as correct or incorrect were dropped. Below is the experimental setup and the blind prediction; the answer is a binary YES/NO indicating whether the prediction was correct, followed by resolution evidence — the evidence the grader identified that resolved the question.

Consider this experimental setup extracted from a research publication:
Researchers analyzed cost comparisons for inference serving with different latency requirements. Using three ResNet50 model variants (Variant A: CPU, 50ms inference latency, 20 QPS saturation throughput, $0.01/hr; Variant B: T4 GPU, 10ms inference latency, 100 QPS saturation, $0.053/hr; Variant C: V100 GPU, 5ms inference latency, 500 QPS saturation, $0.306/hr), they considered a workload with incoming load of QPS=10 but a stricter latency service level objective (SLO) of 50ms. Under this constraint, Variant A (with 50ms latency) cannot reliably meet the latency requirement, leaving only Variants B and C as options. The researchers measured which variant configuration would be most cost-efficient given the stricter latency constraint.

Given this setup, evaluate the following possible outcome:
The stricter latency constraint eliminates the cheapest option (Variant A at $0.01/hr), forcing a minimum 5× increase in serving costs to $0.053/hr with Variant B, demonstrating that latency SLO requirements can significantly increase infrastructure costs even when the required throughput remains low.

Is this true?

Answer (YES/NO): NO